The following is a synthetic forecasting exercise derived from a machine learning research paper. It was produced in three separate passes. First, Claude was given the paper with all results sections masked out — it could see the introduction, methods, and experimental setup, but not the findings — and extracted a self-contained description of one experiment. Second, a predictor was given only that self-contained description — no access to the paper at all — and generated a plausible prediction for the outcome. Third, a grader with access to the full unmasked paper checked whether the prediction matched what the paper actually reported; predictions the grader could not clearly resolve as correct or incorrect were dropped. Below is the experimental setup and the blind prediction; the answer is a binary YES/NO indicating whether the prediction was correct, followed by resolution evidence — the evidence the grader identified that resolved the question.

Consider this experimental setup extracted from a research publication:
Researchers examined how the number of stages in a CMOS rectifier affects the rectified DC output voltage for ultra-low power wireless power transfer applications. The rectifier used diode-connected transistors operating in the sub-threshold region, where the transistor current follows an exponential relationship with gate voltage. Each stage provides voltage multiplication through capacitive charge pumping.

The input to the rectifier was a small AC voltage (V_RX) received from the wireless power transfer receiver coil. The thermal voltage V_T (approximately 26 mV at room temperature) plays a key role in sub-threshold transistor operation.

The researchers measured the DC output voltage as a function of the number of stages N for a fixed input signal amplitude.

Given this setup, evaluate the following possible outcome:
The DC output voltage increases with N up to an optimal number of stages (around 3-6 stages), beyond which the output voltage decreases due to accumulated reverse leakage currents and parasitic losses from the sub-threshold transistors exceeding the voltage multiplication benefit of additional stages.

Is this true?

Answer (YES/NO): NO